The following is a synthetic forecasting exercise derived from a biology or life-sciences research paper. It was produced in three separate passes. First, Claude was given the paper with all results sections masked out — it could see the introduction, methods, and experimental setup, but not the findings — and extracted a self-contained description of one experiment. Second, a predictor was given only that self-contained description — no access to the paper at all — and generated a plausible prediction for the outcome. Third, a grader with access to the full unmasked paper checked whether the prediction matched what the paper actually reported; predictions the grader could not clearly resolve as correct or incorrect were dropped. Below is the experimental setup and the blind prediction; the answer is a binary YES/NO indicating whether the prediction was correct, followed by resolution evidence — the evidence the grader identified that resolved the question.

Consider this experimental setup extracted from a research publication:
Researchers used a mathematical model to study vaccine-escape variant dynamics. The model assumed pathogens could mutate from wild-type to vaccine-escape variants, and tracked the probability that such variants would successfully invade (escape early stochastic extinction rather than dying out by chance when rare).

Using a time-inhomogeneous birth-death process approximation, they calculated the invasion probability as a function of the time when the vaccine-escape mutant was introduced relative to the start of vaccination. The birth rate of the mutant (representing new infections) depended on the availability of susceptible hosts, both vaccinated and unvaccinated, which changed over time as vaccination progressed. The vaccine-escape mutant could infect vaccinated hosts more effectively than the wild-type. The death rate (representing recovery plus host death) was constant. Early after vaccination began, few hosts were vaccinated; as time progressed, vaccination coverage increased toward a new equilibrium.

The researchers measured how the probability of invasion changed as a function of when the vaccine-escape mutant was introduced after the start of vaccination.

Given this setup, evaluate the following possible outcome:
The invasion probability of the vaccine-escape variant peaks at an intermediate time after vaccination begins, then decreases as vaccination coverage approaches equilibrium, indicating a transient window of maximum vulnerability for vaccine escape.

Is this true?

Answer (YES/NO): NO